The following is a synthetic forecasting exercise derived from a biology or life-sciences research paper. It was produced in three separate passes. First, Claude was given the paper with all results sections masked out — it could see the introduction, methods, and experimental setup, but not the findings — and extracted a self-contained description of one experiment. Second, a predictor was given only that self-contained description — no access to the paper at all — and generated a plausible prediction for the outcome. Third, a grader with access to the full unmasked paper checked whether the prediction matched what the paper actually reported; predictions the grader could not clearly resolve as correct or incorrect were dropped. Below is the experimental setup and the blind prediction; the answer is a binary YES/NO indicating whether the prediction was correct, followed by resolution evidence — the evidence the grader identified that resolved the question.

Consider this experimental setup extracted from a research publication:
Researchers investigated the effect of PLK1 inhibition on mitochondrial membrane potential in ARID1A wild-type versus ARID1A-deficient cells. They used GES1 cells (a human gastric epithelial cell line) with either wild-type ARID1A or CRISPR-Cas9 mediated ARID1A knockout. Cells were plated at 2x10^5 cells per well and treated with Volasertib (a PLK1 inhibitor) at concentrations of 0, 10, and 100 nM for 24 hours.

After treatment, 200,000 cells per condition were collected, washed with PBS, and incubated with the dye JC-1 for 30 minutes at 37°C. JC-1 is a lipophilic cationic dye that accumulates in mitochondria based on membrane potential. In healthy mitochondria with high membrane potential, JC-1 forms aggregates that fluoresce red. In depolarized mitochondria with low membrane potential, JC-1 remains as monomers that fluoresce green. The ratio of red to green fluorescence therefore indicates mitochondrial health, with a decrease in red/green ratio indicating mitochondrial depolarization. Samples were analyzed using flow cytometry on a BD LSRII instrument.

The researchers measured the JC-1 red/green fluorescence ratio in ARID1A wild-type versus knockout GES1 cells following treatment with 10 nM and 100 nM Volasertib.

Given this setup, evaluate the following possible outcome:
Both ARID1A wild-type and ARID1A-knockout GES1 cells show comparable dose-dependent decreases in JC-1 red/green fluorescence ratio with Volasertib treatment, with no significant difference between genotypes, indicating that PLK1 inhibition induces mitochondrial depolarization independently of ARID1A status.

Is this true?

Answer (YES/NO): NO